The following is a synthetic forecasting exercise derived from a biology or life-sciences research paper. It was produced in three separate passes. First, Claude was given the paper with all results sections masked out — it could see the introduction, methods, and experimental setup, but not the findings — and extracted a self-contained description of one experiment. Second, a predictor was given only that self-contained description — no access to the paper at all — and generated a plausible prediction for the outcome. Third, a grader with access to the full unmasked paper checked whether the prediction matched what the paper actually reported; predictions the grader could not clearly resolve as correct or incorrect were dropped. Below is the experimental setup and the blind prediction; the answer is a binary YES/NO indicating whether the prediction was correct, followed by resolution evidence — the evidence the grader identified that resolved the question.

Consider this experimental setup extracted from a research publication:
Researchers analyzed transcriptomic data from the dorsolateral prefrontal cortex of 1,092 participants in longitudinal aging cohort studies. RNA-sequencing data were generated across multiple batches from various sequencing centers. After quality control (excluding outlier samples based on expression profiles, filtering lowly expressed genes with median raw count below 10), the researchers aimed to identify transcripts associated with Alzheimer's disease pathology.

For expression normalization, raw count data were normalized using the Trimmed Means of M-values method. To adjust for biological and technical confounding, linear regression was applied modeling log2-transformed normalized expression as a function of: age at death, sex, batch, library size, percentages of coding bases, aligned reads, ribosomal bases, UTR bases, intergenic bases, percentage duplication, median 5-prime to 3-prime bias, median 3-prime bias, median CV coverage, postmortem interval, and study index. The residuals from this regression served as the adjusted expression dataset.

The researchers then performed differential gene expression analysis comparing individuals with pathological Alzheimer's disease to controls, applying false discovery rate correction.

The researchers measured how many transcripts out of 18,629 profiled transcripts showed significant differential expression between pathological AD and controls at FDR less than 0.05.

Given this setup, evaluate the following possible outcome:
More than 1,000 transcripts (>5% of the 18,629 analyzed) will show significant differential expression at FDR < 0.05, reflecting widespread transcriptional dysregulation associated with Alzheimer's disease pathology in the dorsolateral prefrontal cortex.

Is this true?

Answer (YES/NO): YES